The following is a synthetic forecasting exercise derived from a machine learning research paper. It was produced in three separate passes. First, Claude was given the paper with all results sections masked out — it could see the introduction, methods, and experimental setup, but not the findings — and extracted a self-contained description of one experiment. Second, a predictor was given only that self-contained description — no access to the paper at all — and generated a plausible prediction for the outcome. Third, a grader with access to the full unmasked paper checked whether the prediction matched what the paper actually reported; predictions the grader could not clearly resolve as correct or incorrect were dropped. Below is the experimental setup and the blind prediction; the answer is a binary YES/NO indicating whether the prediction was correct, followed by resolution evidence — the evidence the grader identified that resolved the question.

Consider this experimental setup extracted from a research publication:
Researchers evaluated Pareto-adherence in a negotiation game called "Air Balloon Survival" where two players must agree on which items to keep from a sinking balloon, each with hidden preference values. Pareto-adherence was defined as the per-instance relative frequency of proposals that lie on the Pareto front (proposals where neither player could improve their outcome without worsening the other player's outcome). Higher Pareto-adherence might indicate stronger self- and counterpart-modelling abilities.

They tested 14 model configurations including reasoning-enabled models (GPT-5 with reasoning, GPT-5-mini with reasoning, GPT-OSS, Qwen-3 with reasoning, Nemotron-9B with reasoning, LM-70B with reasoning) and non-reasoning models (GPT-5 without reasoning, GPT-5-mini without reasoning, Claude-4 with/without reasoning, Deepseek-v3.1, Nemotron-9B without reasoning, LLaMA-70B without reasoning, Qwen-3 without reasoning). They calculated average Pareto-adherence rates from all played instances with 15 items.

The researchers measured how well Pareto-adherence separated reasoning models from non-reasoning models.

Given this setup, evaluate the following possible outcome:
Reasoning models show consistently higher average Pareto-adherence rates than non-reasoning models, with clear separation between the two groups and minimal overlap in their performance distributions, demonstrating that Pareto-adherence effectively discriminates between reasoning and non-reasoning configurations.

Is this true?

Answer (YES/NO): YES